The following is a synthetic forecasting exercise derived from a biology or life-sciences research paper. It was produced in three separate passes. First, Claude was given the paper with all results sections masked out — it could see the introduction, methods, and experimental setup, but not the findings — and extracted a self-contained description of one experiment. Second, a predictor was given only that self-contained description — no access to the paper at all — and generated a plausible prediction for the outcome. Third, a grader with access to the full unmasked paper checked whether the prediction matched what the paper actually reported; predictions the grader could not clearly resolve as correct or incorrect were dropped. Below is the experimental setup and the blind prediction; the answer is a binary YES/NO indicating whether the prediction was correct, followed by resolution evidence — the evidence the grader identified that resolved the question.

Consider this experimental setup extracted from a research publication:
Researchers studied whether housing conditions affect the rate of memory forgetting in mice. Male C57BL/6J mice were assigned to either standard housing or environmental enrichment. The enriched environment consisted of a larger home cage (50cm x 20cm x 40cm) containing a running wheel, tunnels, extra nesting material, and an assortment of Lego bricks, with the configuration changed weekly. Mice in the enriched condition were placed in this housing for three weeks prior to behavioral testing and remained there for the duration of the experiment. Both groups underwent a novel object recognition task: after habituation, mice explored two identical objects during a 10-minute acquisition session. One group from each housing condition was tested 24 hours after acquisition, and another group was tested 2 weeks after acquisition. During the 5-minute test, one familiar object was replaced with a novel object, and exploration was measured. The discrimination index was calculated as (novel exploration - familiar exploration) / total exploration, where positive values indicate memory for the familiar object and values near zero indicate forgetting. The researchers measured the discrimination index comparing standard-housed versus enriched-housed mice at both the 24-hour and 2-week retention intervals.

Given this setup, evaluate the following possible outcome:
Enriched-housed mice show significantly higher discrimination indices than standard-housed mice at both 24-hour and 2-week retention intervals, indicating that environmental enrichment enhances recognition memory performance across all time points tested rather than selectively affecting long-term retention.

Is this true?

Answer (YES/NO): NO